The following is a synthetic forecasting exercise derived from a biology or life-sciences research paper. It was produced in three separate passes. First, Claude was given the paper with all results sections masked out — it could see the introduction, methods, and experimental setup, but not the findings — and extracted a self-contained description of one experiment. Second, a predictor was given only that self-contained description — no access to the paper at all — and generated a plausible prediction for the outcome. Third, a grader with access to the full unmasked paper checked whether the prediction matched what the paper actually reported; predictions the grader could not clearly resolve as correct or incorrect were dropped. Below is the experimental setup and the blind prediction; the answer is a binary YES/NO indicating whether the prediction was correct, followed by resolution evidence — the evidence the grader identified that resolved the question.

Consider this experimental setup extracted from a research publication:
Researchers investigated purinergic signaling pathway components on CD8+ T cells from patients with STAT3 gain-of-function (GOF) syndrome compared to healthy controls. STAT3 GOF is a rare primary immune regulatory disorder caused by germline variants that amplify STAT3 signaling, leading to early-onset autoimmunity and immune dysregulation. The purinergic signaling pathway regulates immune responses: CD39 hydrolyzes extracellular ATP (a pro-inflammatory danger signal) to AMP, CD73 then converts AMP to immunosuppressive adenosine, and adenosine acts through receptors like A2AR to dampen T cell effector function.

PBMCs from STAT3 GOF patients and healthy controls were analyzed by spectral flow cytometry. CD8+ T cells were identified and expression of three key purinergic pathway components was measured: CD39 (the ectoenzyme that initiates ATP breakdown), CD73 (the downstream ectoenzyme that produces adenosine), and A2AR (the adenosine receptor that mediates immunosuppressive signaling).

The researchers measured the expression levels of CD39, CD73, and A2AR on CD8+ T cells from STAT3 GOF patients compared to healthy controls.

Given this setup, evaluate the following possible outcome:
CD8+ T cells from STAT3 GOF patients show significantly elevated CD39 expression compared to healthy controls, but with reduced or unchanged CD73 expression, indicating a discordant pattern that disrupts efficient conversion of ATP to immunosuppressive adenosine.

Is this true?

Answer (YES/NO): YES